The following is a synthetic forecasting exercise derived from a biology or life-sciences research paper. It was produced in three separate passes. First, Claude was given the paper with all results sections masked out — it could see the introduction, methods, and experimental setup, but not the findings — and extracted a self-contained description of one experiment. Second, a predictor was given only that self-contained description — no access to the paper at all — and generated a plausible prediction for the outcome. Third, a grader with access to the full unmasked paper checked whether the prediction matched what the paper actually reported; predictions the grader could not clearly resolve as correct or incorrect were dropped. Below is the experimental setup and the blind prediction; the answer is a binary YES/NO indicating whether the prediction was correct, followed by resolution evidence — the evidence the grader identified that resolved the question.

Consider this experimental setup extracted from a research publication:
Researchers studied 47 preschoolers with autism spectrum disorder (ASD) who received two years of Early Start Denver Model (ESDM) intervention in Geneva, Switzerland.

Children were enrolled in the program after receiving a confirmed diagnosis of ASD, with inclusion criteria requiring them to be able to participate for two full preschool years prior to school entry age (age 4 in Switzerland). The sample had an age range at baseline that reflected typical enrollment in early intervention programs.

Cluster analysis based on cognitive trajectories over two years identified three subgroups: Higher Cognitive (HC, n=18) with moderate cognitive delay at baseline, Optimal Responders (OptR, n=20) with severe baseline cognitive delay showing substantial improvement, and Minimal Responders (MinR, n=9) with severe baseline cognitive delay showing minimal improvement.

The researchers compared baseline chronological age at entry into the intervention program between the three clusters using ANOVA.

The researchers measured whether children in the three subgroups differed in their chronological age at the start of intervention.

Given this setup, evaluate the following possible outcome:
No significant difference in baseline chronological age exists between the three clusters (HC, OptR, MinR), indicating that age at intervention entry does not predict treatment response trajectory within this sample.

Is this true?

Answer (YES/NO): YES